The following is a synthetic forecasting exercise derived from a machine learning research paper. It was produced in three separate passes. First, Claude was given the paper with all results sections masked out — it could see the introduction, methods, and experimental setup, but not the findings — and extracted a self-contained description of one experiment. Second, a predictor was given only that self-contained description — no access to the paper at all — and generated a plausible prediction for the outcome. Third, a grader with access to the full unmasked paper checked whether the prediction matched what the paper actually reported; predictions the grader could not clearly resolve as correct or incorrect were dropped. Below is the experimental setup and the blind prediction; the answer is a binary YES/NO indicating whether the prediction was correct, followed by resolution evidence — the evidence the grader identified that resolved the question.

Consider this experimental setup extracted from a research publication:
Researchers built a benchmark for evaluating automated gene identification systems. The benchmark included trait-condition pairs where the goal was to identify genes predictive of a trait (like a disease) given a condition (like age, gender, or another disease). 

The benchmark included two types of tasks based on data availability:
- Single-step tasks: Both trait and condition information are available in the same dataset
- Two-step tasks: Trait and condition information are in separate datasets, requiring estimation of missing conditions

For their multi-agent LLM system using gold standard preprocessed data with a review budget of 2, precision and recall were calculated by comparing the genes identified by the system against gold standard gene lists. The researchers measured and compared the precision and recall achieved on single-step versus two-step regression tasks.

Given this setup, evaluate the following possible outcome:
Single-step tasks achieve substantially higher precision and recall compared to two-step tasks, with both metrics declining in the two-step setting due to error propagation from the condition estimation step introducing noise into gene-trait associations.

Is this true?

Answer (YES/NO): YES